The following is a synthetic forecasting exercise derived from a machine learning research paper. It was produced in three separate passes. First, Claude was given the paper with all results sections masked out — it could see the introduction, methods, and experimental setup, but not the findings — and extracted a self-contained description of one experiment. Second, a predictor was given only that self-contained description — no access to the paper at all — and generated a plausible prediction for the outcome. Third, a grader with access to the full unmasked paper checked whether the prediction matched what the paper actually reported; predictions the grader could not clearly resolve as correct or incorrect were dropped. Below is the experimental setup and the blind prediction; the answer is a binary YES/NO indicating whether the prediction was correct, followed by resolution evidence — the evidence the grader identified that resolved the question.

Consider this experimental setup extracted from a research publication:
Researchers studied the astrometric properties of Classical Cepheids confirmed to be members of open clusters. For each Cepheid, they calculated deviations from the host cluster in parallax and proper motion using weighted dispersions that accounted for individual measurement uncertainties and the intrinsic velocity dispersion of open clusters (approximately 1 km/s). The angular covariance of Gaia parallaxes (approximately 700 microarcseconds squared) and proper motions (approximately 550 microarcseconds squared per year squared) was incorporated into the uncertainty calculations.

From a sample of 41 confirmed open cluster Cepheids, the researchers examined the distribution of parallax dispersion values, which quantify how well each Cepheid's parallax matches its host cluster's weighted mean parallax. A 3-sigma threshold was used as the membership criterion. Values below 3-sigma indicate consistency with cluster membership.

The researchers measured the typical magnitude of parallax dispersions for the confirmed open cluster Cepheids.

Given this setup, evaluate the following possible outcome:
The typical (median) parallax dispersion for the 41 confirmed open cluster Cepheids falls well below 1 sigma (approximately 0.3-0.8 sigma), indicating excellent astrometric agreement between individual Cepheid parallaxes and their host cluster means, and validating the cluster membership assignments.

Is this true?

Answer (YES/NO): YES